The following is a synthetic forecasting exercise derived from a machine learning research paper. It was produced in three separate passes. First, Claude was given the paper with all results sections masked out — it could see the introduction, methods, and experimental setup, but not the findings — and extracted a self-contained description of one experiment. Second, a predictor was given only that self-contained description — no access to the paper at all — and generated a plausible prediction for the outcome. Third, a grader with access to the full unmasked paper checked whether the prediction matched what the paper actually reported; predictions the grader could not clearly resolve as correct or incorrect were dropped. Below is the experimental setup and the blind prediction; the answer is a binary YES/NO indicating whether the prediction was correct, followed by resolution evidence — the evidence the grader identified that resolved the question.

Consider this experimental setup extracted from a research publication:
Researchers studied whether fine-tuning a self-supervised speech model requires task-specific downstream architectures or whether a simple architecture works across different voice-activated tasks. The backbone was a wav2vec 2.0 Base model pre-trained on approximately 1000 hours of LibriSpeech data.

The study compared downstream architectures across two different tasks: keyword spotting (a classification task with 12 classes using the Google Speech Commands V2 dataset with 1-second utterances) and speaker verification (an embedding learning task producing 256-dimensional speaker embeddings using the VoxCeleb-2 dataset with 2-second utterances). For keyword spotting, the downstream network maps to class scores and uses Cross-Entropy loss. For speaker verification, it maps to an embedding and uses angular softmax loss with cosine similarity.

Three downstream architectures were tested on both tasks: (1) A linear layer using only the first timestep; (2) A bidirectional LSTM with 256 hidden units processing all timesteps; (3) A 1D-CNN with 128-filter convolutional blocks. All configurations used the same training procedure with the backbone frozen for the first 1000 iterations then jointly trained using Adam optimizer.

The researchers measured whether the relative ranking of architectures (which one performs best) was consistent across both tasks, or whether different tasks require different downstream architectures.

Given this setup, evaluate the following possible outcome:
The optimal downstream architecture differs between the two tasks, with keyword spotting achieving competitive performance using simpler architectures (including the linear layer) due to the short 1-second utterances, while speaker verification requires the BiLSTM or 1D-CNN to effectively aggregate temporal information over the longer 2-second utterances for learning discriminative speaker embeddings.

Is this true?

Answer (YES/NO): NO